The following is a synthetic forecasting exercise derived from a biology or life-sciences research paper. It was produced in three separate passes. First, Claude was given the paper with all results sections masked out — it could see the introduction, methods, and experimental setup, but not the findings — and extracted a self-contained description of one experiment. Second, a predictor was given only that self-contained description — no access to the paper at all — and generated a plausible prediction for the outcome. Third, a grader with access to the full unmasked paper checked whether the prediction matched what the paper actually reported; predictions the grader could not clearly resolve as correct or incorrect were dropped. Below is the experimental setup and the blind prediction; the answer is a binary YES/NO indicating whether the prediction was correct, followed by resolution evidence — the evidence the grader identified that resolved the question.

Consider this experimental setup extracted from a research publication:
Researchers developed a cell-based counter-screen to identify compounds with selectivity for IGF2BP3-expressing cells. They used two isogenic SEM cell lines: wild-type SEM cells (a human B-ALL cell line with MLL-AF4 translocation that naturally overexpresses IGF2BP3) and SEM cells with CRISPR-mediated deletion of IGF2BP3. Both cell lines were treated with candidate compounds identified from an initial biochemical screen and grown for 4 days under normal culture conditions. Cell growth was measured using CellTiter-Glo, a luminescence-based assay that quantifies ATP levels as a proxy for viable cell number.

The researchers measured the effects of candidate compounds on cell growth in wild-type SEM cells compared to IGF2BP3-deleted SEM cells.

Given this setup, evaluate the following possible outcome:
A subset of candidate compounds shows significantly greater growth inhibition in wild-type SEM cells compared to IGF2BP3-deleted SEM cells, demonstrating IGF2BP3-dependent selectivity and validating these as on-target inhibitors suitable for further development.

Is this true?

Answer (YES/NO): YES